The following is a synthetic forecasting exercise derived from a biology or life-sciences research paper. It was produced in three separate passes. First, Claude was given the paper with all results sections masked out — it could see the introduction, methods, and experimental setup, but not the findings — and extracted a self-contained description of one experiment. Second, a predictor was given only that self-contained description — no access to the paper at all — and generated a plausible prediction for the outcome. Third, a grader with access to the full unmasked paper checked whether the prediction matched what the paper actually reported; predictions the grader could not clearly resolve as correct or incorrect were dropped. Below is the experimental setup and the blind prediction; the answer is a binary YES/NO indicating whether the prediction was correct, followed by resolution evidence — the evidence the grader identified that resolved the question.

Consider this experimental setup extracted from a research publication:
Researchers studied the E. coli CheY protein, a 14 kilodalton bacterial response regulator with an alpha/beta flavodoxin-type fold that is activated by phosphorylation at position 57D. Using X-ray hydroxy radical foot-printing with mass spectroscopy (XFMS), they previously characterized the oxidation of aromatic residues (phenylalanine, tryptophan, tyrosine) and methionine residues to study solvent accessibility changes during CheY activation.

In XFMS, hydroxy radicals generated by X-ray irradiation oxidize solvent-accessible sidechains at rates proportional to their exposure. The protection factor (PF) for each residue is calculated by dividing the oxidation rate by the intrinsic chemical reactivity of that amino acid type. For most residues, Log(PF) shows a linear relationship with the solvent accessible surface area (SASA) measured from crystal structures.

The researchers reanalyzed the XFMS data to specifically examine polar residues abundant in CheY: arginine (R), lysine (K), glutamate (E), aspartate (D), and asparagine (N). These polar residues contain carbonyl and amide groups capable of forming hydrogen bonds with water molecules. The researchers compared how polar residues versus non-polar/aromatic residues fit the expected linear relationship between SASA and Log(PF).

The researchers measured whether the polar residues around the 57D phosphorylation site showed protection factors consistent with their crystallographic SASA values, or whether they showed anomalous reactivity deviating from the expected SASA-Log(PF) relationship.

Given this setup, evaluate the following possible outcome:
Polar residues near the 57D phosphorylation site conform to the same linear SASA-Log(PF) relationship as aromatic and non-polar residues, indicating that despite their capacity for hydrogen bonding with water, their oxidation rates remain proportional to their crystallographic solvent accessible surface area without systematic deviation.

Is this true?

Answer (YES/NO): NO